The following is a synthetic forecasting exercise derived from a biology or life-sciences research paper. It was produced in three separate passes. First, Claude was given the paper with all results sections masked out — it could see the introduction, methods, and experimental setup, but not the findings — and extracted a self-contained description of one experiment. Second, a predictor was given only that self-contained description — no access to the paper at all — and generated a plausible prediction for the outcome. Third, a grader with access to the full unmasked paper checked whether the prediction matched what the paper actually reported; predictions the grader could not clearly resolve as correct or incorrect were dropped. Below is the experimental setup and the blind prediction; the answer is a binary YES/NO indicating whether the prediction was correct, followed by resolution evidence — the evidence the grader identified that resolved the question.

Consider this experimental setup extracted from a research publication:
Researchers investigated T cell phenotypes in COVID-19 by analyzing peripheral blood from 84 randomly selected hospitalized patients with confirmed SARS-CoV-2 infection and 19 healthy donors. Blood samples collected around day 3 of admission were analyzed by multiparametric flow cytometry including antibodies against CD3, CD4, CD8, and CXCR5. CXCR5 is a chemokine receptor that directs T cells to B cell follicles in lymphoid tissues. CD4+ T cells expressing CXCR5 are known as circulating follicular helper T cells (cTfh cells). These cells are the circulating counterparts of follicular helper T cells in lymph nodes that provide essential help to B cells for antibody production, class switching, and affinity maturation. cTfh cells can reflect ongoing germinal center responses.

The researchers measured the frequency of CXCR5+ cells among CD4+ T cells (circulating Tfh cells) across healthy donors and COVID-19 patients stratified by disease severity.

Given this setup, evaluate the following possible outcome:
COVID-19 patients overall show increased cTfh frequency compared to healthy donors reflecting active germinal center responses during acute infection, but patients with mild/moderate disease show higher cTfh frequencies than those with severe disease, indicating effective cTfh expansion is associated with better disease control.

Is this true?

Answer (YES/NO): NO